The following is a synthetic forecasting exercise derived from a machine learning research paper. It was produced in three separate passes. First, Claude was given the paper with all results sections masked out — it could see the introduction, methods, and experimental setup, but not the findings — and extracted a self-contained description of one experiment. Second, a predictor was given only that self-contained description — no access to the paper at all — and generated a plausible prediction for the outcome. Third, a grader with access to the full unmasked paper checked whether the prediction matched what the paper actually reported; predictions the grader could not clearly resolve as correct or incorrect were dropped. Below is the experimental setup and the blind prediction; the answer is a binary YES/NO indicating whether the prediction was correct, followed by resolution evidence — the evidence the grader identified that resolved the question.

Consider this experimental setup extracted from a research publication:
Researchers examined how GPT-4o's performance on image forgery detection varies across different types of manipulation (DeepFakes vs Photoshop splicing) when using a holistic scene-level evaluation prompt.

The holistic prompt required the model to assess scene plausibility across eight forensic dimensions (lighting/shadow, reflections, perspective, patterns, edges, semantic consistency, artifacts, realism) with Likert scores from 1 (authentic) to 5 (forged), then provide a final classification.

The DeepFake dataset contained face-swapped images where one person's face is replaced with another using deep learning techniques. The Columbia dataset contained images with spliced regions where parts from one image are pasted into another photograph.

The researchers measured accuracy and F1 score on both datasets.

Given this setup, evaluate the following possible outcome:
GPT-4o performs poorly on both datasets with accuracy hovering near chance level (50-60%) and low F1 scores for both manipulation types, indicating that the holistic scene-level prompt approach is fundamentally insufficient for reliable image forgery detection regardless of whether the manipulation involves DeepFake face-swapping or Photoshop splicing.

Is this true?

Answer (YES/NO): NO